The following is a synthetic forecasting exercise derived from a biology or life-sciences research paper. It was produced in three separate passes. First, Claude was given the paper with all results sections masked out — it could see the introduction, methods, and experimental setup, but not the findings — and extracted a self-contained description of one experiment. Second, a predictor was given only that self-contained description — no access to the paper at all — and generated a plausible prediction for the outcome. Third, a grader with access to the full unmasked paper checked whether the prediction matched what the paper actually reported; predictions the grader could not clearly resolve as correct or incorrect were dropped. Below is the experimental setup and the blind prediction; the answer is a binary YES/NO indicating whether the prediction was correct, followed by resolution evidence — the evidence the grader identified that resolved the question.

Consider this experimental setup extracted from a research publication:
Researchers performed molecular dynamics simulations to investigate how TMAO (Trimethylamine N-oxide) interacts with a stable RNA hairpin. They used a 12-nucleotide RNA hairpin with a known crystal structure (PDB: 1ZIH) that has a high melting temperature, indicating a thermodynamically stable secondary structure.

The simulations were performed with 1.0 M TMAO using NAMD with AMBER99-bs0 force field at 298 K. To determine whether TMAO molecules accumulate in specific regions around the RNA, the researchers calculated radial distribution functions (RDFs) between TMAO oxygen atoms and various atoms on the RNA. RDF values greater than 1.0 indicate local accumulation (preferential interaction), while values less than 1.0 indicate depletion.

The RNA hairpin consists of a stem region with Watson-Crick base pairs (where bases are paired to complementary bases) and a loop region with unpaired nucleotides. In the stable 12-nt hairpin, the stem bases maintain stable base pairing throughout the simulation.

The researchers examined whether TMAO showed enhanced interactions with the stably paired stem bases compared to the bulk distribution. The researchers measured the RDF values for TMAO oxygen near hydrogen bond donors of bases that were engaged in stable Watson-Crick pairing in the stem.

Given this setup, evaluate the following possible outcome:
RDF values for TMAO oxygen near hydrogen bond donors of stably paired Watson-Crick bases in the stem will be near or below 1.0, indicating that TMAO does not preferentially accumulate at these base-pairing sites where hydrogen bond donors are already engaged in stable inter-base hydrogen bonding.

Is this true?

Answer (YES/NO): YES